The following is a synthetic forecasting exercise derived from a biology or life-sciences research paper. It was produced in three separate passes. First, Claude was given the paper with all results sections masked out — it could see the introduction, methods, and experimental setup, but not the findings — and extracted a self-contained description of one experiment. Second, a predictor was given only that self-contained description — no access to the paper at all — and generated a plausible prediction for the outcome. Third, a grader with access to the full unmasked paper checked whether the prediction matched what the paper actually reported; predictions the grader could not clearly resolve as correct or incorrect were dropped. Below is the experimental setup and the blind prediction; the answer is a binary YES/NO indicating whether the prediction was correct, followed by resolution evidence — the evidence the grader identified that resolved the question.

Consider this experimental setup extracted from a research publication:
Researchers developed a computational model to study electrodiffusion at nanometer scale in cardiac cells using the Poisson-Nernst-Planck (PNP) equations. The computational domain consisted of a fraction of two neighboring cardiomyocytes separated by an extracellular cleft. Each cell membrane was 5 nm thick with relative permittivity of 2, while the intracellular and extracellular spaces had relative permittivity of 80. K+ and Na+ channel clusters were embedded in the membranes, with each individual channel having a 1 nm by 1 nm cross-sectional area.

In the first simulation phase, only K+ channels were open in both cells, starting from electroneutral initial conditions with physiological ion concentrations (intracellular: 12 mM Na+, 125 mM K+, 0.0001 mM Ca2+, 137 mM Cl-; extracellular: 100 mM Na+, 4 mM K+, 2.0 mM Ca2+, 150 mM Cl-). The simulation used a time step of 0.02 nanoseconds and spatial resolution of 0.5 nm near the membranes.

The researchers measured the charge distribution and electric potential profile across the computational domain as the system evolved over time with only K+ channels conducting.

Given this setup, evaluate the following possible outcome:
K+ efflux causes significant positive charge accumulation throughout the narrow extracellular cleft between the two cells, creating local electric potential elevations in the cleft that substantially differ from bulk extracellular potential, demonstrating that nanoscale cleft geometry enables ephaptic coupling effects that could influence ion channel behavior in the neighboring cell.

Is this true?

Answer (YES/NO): NO